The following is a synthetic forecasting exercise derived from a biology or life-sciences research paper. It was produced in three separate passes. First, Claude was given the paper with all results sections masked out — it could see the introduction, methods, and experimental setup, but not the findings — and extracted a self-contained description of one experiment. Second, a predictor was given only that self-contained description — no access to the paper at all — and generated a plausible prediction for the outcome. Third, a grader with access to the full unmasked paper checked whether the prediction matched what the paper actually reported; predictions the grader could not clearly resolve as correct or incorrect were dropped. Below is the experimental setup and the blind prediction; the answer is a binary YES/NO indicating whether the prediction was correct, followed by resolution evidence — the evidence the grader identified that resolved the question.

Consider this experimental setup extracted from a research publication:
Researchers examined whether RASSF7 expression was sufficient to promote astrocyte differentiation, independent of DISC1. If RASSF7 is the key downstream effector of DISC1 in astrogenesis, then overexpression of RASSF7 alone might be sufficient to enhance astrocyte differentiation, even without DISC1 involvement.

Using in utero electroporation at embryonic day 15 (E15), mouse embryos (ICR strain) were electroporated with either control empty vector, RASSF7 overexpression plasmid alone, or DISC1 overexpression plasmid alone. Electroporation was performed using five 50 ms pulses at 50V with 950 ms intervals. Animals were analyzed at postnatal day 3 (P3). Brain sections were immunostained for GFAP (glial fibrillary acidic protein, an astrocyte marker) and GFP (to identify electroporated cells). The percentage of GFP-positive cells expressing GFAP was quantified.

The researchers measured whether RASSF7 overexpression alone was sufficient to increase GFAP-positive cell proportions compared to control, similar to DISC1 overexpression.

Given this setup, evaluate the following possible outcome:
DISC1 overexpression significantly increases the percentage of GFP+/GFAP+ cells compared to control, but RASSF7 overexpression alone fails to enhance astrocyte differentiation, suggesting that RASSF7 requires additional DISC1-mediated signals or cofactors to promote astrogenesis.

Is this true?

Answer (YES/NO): NO